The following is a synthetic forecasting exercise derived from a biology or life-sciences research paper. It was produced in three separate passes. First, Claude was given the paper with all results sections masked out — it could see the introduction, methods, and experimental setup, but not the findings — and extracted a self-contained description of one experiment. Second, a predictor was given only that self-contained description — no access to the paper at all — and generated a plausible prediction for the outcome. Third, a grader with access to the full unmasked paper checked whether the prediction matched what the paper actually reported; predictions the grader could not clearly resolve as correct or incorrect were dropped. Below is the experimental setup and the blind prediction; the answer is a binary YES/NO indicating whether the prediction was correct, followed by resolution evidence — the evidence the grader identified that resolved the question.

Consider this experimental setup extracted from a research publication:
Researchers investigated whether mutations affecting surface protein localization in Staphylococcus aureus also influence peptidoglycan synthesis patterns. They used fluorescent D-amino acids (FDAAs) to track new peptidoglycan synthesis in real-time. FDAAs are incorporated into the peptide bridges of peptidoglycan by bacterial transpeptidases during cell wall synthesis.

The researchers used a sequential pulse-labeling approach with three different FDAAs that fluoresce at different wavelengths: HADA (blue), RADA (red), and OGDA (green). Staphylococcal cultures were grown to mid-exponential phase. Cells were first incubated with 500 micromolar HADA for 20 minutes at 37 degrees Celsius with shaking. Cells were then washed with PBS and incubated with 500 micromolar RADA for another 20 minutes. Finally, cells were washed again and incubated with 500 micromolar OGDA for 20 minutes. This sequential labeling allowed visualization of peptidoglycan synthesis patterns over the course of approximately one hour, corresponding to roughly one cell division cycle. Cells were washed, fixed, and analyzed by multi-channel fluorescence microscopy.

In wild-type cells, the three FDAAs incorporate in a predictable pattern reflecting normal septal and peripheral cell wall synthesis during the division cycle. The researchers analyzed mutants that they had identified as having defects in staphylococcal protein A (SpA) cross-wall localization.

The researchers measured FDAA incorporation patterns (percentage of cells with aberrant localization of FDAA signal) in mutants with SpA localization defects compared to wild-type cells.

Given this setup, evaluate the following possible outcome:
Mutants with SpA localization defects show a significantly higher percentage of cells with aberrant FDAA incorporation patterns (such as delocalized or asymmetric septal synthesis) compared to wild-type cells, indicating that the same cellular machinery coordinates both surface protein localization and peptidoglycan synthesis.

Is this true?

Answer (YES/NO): YES